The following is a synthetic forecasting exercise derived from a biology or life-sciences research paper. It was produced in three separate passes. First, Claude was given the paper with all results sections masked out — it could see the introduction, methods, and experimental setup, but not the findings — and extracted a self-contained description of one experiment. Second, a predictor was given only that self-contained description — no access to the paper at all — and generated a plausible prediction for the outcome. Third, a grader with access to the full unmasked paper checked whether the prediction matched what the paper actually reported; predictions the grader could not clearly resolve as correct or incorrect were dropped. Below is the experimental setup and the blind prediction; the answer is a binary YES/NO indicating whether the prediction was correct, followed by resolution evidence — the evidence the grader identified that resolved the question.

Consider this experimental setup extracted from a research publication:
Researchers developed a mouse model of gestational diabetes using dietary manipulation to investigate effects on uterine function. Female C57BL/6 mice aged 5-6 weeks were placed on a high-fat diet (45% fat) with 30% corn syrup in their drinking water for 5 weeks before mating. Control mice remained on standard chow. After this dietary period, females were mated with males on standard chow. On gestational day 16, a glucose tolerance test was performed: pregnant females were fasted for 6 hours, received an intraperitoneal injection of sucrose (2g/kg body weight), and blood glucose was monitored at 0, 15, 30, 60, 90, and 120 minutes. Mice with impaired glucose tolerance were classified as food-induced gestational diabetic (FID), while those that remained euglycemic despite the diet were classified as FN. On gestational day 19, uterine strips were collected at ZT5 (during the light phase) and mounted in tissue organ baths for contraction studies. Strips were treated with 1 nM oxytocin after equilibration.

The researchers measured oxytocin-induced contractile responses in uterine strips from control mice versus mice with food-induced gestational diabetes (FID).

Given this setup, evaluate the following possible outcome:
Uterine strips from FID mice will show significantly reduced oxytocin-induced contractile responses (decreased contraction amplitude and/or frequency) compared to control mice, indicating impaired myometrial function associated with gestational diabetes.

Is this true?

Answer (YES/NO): YES